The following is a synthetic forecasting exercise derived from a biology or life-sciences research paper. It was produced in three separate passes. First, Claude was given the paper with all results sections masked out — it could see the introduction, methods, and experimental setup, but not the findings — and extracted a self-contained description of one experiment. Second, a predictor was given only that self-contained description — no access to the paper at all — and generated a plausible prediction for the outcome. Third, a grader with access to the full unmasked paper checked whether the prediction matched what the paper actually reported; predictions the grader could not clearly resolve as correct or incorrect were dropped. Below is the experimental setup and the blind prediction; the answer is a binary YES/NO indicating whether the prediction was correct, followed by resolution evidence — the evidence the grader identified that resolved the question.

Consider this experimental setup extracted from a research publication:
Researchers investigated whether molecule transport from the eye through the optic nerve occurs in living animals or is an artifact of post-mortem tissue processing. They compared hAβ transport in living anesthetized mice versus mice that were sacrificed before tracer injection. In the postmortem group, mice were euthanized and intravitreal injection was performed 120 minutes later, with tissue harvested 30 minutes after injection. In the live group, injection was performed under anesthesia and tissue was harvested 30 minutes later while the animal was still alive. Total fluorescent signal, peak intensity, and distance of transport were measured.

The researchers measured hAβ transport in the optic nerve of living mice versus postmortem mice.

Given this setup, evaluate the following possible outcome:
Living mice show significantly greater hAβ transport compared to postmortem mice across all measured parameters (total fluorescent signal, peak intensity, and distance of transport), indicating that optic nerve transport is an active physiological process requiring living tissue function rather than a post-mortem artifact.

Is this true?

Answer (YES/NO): YES